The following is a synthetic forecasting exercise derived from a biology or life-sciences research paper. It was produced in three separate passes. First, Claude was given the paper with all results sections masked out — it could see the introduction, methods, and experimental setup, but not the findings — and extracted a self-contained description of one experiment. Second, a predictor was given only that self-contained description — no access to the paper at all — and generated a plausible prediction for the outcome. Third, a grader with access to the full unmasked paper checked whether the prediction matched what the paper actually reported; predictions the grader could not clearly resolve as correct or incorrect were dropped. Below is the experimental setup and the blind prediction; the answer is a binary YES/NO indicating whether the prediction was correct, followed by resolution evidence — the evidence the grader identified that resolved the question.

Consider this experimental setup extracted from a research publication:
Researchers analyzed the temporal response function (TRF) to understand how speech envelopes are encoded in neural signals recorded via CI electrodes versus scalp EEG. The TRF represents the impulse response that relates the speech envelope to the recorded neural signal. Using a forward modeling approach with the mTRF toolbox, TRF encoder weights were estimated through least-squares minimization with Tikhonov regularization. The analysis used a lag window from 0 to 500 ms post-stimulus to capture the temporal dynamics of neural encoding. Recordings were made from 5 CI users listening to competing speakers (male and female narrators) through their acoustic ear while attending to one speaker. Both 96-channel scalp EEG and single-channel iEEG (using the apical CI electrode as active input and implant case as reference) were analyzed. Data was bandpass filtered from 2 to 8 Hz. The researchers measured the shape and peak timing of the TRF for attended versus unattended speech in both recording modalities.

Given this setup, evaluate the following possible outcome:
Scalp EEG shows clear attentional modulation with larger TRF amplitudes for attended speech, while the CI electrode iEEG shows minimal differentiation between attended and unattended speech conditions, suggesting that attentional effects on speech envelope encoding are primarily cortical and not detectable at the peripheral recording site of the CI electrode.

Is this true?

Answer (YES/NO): NO